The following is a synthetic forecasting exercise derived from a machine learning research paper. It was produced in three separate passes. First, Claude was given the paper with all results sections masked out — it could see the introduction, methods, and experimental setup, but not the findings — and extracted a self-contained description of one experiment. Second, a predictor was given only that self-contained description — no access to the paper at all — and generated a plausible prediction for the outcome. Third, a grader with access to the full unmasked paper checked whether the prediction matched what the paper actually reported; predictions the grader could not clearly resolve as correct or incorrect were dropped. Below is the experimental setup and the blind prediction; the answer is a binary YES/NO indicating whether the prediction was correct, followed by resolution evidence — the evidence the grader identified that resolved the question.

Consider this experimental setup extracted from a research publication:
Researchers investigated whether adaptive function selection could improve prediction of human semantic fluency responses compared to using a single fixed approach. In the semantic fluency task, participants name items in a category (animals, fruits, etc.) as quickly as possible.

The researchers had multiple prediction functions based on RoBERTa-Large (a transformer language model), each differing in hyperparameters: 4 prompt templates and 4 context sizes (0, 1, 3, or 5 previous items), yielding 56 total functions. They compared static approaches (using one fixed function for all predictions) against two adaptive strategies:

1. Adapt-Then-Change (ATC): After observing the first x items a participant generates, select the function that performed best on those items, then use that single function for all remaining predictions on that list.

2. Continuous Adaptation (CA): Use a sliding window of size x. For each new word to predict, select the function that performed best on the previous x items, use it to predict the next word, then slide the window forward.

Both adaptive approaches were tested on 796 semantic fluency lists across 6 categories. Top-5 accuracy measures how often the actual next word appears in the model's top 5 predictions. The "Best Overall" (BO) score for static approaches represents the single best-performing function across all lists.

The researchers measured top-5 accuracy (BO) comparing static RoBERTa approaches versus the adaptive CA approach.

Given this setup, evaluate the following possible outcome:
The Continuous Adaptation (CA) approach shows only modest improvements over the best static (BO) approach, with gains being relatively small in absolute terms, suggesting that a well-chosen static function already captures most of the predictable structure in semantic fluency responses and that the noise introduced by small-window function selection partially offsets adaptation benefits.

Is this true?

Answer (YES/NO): NO